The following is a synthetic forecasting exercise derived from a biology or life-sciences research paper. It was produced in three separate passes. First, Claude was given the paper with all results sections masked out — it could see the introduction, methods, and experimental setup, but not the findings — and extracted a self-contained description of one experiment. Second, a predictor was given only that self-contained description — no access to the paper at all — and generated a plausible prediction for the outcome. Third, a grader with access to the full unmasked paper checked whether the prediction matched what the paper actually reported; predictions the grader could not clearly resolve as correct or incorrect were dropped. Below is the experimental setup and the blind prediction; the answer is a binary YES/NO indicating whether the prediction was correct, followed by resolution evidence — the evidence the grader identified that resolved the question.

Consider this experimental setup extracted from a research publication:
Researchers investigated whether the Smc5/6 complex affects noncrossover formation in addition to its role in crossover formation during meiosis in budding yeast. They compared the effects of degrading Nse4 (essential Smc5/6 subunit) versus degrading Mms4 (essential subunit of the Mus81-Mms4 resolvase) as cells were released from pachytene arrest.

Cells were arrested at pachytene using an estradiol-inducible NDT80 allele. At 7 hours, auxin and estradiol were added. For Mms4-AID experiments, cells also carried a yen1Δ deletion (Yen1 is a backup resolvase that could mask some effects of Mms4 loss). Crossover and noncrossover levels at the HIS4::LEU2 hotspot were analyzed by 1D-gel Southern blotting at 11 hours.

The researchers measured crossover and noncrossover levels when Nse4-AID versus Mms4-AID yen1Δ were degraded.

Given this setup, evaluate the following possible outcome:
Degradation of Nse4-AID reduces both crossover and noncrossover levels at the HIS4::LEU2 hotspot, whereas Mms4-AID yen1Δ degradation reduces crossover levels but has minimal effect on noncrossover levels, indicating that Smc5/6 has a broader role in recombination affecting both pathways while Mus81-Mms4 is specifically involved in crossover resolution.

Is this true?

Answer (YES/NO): YES